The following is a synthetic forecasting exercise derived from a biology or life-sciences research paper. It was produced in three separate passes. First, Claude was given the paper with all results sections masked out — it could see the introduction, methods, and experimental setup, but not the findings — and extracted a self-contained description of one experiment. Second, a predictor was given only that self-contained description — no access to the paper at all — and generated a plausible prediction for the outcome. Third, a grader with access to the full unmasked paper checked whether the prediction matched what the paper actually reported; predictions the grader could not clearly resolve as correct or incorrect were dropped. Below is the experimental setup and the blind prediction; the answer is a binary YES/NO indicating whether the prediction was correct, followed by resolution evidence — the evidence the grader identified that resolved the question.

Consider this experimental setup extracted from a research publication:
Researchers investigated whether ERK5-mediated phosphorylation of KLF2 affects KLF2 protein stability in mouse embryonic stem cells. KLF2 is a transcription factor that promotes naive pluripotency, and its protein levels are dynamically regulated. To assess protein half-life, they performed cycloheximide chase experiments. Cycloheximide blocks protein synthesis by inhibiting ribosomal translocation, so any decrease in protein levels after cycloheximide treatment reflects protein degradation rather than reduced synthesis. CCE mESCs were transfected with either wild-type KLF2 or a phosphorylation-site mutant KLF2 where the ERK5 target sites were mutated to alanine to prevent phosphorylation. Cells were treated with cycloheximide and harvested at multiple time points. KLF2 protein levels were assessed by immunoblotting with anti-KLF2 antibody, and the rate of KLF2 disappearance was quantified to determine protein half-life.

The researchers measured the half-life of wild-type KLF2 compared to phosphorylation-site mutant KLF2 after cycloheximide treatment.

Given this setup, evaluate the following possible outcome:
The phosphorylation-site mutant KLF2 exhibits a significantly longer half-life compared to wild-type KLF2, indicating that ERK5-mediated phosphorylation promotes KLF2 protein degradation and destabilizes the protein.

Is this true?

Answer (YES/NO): YES